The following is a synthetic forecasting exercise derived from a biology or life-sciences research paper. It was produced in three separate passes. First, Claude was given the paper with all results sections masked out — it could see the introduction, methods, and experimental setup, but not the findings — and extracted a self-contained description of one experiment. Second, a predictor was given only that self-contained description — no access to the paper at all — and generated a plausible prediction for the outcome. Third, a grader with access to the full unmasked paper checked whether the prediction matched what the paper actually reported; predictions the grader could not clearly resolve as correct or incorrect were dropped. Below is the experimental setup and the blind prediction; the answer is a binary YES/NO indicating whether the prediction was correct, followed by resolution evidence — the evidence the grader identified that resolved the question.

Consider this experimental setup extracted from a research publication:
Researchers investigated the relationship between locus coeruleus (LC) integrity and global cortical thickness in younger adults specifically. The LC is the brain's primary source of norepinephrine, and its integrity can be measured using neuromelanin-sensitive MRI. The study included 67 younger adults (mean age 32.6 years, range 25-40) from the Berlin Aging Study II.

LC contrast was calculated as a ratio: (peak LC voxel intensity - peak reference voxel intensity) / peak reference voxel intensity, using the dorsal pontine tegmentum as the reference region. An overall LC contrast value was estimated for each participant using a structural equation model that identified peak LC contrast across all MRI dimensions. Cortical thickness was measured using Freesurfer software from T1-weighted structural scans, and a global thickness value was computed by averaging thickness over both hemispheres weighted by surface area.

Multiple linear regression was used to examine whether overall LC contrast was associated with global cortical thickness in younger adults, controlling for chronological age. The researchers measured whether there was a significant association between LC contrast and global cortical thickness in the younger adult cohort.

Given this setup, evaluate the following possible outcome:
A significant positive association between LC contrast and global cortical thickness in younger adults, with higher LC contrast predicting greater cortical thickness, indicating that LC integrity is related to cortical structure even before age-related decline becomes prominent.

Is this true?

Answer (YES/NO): NO